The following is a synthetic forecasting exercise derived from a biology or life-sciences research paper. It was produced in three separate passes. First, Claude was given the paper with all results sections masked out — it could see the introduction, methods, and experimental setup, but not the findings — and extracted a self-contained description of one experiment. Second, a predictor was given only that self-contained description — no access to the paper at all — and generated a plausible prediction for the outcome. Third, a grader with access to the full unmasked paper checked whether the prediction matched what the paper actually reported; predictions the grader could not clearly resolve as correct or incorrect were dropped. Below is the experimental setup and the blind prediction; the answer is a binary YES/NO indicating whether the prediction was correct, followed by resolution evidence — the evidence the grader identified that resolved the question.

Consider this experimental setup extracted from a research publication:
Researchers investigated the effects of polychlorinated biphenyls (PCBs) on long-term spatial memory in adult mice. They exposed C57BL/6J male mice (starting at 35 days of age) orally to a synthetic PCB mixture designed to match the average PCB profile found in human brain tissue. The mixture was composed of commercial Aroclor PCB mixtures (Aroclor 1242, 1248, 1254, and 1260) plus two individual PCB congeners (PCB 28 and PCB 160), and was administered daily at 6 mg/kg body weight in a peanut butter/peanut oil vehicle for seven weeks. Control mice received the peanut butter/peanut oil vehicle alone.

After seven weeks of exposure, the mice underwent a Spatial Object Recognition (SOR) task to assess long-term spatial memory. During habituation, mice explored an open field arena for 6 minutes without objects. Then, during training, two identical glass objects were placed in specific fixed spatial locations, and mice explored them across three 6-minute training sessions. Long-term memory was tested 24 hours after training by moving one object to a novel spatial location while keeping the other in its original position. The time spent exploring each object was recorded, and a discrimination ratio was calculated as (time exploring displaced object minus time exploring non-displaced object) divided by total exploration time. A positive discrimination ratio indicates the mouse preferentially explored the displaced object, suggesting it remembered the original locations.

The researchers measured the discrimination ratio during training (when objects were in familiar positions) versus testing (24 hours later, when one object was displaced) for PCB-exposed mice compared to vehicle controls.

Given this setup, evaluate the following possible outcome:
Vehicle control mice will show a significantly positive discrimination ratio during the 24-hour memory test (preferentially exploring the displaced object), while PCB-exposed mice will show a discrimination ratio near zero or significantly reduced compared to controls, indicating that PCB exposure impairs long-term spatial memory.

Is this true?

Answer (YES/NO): YES